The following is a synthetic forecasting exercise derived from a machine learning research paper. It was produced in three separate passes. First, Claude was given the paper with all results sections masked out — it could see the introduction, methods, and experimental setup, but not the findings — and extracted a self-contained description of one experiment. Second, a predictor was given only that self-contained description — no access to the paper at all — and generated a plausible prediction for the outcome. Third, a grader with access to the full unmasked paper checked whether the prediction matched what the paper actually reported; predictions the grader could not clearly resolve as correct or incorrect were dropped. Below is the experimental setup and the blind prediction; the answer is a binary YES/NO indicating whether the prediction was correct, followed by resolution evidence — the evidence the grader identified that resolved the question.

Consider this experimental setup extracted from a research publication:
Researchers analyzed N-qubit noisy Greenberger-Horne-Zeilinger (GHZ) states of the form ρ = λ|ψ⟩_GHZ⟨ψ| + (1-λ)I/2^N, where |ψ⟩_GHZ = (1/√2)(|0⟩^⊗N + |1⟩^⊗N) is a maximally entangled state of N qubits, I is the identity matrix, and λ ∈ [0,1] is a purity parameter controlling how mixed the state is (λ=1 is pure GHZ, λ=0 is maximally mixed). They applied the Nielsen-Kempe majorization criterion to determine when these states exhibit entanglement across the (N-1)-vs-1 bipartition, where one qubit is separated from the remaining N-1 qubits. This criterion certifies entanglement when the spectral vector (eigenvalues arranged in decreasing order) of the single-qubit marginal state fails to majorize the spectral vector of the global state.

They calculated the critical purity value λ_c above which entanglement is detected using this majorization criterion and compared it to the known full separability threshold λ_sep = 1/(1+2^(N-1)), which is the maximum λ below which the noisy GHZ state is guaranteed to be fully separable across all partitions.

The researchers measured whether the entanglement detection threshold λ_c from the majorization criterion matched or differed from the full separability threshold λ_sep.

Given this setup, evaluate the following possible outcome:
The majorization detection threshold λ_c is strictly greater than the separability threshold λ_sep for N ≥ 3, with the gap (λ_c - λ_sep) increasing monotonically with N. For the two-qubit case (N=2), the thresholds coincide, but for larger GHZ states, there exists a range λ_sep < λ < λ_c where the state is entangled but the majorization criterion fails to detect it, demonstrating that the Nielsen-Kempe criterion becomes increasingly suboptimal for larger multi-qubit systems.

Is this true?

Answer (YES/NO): NO